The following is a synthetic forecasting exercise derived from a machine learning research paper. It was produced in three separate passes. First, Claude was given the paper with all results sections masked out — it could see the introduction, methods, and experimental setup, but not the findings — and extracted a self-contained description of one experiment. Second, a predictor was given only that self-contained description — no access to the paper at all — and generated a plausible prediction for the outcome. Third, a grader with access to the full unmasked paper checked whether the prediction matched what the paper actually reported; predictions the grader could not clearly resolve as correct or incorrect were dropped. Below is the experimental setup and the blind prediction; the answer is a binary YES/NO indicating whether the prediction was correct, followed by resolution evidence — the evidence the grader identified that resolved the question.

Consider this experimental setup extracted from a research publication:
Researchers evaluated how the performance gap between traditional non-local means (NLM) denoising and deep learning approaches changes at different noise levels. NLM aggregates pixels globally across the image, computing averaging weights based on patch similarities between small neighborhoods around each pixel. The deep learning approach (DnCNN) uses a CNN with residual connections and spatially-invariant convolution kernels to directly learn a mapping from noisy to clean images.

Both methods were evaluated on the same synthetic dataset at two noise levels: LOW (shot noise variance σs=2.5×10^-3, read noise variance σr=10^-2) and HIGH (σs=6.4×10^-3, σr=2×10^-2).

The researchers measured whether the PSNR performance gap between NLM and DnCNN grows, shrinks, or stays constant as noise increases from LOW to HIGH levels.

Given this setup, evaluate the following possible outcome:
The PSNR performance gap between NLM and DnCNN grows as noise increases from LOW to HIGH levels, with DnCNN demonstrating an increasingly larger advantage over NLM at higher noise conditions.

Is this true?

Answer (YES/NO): NO